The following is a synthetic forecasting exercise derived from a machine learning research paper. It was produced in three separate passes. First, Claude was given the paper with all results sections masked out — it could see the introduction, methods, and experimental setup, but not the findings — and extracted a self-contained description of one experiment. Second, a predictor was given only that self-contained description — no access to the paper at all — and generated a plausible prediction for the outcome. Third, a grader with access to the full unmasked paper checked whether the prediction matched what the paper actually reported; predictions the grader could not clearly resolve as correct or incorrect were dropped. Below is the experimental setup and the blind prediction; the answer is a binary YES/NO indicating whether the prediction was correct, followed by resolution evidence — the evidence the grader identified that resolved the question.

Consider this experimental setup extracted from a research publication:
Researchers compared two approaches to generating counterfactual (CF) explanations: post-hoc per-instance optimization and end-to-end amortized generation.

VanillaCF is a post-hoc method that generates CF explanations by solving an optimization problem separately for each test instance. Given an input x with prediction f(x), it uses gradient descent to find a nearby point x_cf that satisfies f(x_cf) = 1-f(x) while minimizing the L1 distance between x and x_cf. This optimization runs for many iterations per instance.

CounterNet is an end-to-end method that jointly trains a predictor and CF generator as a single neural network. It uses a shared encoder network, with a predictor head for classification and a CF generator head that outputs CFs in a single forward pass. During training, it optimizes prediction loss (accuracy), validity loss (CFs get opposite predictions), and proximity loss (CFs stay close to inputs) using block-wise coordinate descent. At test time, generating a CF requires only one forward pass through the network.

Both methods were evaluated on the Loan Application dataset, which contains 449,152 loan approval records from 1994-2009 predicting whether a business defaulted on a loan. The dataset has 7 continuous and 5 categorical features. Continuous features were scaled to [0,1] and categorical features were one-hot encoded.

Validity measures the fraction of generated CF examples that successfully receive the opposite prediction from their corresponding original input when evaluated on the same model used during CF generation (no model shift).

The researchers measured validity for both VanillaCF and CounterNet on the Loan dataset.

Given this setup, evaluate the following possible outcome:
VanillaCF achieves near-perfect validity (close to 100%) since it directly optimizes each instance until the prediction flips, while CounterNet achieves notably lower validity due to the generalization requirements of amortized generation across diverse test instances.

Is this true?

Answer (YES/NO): NO